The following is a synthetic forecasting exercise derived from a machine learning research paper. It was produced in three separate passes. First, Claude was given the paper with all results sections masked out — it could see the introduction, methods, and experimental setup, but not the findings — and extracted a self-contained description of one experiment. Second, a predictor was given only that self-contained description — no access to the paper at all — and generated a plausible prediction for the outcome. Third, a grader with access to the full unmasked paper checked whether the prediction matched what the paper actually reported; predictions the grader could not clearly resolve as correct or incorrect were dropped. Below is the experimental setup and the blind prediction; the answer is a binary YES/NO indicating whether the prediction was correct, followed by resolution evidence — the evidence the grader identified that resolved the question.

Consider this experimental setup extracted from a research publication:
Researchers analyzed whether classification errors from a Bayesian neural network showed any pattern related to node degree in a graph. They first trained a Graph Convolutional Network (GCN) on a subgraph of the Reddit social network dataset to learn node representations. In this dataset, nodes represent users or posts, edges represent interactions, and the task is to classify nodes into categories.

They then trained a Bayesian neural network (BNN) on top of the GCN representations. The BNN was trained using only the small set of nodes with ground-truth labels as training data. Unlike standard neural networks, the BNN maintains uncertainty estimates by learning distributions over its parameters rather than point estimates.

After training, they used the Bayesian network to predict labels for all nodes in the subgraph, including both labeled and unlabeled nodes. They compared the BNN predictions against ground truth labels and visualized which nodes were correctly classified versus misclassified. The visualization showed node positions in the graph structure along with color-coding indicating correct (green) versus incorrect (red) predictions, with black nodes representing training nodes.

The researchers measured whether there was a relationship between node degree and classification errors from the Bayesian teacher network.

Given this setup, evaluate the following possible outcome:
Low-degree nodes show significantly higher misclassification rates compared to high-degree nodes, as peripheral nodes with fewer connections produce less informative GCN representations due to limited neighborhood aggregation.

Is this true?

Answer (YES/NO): YES